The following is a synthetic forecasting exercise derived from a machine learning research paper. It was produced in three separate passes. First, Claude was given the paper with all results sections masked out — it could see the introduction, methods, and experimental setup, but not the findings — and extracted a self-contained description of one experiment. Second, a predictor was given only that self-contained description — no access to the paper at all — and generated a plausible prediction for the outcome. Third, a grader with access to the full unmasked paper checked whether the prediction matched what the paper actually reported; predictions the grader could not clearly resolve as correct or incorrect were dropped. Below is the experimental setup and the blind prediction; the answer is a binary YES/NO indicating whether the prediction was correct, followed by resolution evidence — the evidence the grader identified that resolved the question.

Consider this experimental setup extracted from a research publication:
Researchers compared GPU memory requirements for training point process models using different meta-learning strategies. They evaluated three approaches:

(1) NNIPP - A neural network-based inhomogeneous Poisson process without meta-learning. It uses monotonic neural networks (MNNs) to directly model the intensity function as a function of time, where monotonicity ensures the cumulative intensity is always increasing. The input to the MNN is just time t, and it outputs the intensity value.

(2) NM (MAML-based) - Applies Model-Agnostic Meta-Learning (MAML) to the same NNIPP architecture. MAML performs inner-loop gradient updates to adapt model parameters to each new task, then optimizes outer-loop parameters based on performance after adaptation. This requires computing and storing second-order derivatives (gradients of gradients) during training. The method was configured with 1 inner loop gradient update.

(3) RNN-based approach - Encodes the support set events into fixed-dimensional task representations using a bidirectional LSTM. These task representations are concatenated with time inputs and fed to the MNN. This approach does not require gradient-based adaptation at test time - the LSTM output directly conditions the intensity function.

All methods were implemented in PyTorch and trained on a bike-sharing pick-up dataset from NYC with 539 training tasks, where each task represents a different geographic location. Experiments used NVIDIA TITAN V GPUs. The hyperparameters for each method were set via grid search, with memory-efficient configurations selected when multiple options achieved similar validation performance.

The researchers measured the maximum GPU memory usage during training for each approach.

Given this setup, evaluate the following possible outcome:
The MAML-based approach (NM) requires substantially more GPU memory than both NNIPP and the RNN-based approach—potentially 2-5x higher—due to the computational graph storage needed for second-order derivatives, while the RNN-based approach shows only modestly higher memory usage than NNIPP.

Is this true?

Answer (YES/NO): YES